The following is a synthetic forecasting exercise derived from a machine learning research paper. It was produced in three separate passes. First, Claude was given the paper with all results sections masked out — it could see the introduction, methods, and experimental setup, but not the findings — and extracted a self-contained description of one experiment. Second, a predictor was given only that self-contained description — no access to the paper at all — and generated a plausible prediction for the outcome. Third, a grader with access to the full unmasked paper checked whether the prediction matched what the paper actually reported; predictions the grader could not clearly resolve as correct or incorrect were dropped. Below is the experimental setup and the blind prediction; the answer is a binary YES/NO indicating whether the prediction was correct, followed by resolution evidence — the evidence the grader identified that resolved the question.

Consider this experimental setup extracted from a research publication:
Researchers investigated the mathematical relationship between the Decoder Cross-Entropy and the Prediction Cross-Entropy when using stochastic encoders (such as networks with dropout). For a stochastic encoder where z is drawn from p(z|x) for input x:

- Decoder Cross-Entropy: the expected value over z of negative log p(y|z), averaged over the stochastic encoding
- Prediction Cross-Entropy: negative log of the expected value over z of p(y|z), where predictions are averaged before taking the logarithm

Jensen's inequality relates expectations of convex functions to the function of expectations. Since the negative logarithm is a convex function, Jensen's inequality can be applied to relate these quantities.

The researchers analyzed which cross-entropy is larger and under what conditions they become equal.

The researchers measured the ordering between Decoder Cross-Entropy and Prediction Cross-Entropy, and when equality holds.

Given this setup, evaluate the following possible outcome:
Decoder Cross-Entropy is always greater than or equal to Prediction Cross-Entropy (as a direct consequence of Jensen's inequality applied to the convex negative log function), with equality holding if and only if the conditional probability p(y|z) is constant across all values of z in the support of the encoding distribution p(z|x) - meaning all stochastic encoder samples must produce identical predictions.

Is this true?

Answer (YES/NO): NO